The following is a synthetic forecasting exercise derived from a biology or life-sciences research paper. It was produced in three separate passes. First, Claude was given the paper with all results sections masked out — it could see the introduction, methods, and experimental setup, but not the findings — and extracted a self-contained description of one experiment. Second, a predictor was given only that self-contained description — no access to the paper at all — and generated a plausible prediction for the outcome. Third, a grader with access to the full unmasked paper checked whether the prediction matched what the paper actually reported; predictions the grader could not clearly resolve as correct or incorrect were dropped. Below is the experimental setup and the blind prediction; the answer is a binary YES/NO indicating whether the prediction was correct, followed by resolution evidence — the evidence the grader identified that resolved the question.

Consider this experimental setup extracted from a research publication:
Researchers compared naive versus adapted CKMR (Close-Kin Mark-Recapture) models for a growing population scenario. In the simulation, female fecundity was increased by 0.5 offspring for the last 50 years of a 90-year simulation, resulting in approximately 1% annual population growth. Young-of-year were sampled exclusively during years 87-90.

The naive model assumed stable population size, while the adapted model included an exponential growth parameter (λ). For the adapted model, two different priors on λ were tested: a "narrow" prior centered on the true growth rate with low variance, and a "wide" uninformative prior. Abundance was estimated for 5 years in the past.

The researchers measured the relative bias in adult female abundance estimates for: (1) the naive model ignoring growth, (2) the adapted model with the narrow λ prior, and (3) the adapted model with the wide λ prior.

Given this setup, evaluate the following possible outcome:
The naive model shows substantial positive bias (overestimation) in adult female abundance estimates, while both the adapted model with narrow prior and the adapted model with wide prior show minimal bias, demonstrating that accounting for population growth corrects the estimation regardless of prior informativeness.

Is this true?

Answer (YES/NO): NO